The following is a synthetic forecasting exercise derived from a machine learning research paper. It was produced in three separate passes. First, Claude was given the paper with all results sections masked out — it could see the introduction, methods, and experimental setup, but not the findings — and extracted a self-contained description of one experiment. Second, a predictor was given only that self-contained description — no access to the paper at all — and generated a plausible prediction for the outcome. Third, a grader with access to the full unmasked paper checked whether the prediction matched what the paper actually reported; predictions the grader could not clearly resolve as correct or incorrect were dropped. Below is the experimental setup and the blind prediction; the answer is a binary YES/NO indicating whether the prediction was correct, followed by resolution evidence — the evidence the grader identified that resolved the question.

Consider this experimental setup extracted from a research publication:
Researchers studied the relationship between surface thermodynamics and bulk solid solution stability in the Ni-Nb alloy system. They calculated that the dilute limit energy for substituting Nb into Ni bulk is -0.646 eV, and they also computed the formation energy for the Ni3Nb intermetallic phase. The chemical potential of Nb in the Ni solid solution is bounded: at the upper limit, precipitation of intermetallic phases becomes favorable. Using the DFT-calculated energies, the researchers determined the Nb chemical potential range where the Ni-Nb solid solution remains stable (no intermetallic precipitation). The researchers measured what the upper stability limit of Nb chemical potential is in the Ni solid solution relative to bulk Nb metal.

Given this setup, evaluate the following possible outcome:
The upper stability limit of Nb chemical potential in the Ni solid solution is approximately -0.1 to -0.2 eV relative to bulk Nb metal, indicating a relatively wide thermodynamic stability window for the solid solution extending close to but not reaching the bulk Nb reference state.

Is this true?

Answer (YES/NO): NO